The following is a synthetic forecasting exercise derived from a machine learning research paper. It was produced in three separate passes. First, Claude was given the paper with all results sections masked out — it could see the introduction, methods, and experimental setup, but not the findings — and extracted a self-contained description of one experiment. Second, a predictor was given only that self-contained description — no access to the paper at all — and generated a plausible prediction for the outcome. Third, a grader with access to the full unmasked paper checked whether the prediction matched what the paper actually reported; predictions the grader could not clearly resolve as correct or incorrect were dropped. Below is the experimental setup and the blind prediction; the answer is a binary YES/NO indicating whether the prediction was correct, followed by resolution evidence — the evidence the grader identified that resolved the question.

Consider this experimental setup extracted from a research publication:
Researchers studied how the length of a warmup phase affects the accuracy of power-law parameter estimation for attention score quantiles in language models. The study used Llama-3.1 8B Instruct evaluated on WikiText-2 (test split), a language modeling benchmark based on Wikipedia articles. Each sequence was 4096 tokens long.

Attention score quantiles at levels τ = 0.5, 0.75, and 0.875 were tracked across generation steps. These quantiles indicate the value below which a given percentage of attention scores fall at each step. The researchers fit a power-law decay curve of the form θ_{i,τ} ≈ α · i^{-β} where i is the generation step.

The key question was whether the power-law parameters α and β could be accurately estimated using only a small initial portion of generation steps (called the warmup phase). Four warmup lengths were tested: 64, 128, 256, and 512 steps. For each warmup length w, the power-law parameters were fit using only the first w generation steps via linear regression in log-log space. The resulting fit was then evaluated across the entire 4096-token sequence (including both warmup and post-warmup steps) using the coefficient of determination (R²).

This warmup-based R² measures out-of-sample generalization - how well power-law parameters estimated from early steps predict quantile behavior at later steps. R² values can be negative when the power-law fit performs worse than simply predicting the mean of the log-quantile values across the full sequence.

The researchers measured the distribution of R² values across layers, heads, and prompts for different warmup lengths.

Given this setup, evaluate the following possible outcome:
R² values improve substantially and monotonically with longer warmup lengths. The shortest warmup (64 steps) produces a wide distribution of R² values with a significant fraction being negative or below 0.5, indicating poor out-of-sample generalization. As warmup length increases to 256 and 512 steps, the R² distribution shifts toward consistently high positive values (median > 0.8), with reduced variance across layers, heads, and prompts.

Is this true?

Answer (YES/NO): NO